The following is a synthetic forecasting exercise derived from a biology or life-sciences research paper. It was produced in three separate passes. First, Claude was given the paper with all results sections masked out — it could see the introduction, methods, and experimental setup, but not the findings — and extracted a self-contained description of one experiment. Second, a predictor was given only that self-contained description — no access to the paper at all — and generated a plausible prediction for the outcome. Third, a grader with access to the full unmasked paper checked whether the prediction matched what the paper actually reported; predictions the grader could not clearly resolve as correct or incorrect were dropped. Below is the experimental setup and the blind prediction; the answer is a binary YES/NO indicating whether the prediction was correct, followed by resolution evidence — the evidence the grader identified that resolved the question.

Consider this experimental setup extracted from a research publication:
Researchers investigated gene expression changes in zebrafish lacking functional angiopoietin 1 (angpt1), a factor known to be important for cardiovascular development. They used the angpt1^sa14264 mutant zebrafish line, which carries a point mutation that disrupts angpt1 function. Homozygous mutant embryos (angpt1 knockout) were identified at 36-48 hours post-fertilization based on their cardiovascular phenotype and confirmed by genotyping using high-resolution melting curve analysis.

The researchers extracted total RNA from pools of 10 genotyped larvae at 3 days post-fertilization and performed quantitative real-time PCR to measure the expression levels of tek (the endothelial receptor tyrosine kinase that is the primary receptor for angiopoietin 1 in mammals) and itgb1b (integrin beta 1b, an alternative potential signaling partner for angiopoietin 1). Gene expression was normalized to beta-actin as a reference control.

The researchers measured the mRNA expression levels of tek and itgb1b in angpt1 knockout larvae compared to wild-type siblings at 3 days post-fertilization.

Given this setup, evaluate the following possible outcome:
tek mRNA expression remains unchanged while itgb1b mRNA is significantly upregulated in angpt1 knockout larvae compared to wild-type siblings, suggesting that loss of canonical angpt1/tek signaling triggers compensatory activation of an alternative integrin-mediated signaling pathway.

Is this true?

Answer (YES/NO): NO